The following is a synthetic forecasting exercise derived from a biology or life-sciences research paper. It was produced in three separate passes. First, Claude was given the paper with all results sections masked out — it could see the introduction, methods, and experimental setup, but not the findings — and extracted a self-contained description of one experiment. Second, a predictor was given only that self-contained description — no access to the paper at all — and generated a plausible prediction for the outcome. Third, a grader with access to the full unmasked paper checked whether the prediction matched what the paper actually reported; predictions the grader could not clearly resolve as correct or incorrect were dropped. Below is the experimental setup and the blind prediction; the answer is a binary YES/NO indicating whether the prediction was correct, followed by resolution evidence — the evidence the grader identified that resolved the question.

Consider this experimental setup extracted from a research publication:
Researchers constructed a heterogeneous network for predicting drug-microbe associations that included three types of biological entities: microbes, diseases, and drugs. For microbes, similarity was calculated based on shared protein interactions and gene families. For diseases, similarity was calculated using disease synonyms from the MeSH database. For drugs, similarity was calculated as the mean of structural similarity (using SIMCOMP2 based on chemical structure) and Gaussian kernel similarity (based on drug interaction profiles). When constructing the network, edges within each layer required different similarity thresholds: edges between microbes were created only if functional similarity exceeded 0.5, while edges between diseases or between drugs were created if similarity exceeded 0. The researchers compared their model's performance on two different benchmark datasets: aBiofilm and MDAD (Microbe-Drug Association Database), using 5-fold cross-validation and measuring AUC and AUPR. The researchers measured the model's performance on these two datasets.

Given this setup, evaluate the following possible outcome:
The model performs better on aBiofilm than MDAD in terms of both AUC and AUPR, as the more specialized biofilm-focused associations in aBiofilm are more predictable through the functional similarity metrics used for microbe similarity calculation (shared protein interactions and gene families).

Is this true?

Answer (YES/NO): NO